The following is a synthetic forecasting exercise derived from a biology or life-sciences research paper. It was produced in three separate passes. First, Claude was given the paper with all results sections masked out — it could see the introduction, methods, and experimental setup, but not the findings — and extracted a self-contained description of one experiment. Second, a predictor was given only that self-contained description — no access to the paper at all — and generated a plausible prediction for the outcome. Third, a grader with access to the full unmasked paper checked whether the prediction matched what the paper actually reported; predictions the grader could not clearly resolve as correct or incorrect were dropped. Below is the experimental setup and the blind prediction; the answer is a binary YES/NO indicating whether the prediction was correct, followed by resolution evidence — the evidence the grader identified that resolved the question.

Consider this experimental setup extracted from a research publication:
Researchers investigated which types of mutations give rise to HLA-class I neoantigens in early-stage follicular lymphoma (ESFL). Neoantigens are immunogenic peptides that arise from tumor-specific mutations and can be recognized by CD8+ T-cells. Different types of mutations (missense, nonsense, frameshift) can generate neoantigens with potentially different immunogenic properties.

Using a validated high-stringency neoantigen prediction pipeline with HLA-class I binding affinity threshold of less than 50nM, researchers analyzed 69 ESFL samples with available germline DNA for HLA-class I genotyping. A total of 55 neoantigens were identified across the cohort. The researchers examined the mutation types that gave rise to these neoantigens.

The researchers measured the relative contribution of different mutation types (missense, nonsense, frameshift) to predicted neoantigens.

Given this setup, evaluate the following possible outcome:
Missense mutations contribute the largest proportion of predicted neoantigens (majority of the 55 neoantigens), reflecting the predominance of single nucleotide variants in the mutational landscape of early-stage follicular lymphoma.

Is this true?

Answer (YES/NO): YES